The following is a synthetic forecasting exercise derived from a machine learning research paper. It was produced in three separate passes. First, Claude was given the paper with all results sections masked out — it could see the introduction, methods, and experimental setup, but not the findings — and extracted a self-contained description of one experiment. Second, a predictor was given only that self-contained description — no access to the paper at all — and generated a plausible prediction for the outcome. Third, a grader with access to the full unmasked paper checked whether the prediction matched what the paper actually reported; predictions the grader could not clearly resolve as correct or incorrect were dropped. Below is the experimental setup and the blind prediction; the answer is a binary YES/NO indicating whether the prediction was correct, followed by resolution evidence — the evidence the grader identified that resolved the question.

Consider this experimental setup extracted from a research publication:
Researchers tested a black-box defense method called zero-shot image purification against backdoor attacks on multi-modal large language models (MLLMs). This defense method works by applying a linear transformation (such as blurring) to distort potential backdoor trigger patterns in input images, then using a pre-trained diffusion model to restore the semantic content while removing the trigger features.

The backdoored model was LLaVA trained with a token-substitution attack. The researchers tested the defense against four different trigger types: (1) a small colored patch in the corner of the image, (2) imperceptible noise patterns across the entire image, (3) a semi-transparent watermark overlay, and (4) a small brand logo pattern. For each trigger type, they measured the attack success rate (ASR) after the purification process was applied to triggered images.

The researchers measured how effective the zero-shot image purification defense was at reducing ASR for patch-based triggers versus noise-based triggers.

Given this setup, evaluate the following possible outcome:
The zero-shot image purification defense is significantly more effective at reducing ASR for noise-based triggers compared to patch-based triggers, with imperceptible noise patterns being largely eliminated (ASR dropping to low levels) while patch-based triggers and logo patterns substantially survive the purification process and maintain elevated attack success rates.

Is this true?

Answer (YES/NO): NO